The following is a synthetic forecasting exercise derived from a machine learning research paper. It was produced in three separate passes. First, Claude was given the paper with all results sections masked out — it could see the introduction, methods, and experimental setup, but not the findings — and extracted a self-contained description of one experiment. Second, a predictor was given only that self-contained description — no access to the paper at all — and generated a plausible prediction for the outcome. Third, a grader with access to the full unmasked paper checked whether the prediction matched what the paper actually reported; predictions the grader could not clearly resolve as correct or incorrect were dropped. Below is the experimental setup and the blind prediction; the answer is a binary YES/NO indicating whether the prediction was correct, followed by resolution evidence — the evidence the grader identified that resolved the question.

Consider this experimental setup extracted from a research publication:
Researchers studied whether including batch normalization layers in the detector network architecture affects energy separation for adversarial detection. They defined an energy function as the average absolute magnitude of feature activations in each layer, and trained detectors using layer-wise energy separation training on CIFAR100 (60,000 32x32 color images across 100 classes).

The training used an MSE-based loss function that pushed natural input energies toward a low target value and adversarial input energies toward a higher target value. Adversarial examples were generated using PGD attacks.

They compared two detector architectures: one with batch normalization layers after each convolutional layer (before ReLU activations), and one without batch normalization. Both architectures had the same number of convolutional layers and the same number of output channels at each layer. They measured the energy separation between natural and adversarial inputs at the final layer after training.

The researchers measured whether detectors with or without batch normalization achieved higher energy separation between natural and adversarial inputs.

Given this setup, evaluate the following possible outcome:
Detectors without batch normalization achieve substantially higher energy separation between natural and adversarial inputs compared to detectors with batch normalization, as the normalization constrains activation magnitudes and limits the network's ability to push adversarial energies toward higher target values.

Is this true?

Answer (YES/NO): NO